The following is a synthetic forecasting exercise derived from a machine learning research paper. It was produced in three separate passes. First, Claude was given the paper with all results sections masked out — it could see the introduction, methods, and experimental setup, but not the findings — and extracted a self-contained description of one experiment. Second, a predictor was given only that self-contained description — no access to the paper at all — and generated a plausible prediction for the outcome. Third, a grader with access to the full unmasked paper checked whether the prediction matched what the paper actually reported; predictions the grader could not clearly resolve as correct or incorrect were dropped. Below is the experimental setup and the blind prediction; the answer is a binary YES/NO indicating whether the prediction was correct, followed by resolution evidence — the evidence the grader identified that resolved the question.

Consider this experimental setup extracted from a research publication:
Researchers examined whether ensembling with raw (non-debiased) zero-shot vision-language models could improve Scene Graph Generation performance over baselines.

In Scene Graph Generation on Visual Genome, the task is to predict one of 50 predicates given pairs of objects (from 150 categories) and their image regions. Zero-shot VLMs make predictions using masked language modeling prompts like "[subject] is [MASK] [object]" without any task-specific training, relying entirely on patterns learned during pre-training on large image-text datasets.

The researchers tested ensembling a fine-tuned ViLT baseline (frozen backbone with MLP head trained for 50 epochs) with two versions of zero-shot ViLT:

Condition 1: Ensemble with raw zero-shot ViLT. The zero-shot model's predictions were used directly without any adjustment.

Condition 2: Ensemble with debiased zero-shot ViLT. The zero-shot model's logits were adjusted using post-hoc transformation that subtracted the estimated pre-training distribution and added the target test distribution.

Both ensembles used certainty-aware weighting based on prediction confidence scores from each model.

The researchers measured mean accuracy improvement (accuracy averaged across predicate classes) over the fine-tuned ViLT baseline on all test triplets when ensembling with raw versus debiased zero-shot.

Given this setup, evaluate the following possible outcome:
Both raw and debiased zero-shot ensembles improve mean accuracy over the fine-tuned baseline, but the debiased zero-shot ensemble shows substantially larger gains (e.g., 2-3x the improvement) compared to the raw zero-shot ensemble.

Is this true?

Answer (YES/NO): NO